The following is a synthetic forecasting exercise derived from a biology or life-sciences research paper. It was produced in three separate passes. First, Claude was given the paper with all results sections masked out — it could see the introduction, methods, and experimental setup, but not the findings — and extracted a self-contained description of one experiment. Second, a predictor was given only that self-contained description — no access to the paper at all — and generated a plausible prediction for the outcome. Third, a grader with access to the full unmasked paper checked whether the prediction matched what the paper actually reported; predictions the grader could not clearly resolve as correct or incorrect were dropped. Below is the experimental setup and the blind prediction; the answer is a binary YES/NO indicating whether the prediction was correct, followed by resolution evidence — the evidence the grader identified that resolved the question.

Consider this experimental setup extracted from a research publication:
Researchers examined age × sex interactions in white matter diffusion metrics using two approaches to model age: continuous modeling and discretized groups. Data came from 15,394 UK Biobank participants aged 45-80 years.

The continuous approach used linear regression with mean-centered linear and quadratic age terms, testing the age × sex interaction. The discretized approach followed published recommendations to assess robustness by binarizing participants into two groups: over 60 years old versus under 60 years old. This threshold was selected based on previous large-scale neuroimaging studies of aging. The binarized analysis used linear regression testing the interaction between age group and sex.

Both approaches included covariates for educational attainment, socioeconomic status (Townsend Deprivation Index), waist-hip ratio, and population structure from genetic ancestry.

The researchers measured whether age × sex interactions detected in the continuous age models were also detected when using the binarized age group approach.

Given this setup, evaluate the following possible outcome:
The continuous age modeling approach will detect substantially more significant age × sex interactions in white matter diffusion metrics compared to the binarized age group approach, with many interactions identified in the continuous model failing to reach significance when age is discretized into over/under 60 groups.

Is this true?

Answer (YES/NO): NO